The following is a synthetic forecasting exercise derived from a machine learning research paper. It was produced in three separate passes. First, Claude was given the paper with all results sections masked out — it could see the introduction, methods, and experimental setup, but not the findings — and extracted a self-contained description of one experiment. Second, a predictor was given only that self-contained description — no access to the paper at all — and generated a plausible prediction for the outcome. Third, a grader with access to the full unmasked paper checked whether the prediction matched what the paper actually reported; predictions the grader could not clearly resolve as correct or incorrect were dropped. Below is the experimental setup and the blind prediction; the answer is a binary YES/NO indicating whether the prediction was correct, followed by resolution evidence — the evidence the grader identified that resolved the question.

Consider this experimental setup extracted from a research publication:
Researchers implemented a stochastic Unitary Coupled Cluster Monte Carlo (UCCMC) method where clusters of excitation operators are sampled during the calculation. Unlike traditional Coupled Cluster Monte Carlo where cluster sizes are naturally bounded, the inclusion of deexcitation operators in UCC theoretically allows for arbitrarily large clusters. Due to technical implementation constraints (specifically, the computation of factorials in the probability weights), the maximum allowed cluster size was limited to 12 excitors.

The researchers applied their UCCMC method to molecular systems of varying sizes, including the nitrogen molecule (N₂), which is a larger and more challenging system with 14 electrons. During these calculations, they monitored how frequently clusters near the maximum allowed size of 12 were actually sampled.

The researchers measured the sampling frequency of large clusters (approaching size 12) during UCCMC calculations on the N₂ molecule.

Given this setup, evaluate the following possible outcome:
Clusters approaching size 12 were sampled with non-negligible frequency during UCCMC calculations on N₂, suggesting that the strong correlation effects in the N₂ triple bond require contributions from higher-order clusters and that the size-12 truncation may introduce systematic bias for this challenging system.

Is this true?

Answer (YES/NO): NO